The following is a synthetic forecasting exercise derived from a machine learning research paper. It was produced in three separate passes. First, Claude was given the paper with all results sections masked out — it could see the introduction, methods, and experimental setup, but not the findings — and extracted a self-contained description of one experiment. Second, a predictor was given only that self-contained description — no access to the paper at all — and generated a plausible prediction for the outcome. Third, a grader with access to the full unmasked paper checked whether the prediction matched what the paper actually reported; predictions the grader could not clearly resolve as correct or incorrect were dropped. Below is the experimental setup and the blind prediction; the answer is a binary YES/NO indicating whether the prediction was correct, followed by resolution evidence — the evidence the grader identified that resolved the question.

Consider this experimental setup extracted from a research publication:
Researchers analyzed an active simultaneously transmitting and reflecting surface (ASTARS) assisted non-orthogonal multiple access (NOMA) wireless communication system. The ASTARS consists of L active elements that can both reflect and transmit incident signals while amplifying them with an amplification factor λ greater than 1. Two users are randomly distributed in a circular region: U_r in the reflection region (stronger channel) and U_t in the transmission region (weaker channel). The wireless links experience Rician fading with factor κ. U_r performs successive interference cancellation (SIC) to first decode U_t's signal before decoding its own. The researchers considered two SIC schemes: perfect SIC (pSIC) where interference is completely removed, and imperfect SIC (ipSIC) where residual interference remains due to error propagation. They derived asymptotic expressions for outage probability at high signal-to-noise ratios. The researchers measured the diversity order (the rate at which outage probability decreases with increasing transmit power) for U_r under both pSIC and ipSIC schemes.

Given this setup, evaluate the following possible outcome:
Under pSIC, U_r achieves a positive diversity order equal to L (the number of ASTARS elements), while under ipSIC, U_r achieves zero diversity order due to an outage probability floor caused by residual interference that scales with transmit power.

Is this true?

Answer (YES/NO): YES